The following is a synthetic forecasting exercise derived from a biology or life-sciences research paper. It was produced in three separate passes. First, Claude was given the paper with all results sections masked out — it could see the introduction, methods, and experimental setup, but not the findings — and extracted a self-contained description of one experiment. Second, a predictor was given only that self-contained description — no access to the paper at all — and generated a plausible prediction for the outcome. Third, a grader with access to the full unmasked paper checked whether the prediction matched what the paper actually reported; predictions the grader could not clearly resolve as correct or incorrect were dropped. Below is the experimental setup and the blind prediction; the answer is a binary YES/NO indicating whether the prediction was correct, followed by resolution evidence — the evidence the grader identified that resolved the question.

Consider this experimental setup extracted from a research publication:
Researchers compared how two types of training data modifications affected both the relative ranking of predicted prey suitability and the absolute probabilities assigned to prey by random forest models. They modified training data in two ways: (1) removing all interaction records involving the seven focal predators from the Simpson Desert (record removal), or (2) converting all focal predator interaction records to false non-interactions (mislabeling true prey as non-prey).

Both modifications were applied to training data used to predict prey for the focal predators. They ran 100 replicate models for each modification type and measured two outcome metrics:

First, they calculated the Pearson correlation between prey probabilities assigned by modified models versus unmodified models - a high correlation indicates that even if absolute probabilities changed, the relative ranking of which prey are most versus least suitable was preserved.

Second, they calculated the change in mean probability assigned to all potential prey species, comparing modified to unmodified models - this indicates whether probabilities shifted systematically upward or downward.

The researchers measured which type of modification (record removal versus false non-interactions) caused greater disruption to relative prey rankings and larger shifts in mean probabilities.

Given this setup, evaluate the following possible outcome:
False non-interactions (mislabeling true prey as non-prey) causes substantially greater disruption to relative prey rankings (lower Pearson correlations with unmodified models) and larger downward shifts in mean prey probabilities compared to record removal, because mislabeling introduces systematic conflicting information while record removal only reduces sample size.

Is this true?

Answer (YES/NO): YES